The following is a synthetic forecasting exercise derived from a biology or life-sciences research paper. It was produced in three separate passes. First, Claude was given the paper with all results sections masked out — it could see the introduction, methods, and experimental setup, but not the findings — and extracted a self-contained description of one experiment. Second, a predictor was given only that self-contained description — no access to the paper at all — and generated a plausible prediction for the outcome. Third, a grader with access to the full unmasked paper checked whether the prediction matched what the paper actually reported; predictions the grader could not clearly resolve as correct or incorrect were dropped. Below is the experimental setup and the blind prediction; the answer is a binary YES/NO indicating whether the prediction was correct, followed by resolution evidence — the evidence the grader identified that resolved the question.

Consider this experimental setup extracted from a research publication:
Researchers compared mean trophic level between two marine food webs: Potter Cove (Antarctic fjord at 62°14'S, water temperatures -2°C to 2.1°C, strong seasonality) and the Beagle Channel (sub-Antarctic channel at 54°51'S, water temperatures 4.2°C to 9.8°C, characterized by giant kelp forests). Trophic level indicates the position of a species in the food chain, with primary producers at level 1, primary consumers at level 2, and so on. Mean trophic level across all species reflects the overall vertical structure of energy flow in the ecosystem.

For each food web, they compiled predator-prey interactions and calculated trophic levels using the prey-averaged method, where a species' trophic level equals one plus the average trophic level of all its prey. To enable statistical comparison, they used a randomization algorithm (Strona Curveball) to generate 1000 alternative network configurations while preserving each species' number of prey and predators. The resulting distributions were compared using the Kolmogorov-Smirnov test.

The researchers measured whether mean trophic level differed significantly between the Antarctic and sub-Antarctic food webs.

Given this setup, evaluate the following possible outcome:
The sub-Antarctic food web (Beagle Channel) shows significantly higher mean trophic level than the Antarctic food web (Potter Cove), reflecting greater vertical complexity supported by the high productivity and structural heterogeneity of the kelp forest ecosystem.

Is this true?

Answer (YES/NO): YES